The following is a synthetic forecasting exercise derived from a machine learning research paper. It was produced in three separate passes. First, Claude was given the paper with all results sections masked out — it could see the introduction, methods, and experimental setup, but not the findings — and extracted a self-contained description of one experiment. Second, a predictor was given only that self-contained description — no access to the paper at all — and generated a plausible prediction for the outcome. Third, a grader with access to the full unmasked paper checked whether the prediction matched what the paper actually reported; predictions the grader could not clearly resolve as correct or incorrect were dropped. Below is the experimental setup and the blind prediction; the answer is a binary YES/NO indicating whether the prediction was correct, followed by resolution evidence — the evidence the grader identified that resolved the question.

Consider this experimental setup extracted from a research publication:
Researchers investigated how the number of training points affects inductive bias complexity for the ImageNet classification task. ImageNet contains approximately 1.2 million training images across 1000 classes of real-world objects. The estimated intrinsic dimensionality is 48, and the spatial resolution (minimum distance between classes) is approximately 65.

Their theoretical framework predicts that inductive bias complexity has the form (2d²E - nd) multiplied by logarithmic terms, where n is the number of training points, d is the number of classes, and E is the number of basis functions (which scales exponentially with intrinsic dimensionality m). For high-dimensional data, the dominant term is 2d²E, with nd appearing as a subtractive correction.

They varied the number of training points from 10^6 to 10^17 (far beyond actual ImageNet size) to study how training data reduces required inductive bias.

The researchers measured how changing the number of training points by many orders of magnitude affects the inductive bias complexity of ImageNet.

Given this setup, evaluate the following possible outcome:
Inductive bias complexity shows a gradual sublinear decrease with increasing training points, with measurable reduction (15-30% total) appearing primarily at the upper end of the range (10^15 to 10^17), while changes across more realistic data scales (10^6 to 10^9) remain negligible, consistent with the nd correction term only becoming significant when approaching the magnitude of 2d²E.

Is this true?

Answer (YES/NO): NO